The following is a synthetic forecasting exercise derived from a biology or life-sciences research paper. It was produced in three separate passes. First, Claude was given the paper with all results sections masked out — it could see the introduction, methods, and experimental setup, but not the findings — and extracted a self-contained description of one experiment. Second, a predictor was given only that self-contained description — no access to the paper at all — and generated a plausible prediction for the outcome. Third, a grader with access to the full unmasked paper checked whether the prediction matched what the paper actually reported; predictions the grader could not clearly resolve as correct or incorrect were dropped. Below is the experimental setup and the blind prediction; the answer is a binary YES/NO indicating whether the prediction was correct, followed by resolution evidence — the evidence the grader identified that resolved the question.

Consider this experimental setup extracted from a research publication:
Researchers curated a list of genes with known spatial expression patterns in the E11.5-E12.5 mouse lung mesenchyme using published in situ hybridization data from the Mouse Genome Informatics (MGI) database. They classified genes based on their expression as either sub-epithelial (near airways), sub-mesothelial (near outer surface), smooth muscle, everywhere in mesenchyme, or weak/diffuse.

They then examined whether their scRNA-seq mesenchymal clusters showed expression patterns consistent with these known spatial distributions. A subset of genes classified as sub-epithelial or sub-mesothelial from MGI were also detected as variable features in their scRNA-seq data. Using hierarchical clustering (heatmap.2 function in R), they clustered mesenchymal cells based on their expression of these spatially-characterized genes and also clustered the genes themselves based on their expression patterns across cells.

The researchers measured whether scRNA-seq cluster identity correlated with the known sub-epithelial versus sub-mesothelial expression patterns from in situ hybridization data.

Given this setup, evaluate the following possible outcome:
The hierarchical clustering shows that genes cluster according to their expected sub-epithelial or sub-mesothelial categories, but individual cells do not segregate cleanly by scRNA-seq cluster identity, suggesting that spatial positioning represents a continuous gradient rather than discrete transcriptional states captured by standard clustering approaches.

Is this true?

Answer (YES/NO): NO